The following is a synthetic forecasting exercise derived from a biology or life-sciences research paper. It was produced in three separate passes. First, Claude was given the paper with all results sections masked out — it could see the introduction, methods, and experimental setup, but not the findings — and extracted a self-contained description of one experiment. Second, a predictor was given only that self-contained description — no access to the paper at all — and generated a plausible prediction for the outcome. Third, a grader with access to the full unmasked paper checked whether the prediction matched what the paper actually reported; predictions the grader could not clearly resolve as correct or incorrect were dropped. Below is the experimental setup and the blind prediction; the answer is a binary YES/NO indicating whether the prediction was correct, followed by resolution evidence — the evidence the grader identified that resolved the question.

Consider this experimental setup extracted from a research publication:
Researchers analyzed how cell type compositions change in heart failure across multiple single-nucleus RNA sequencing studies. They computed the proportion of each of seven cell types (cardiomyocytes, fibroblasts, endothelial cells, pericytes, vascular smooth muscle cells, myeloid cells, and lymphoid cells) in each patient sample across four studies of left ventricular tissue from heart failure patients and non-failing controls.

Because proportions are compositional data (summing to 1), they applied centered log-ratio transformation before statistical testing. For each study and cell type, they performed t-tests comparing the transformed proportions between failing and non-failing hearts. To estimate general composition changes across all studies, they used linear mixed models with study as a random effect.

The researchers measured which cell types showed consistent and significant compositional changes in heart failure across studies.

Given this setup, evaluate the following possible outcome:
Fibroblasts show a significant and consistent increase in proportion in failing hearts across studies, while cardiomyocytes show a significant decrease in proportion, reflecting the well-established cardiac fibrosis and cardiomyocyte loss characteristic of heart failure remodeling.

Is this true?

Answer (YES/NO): NO